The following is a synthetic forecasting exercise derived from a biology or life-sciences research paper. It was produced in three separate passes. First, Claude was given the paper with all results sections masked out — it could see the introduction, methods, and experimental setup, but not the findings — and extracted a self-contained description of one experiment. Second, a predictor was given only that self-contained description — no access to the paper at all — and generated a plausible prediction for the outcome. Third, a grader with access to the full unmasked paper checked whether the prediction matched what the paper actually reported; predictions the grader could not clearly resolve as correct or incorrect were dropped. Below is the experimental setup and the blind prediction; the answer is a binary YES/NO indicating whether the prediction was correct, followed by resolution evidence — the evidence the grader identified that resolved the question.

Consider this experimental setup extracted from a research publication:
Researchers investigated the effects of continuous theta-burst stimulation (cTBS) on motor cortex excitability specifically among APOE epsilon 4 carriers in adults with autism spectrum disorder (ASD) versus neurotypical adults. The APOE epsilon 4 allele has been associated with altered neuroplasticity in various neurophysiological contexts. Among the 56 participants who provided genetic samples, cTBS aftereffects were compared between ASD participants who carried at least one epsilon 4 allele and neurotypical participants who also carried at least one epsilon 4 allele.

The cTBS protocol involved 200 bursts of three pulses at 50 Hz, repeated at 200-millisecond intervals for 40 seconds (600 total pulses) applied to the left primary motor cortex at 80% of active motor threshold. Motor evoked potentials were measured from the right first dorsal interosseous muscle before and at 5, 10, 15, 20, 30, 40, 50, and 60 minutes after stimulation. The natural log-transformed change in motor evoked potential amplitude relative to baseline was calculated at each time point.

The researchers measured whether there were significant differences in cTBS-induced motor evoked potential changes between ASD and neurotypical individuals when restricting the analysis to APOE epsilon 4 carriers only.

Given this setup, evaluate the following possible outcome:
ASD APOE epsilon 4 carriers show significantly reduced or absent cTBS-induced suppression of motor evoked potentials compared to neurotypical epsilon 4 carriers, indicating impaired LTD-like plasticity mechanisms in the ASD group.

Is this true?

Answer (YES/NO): NO